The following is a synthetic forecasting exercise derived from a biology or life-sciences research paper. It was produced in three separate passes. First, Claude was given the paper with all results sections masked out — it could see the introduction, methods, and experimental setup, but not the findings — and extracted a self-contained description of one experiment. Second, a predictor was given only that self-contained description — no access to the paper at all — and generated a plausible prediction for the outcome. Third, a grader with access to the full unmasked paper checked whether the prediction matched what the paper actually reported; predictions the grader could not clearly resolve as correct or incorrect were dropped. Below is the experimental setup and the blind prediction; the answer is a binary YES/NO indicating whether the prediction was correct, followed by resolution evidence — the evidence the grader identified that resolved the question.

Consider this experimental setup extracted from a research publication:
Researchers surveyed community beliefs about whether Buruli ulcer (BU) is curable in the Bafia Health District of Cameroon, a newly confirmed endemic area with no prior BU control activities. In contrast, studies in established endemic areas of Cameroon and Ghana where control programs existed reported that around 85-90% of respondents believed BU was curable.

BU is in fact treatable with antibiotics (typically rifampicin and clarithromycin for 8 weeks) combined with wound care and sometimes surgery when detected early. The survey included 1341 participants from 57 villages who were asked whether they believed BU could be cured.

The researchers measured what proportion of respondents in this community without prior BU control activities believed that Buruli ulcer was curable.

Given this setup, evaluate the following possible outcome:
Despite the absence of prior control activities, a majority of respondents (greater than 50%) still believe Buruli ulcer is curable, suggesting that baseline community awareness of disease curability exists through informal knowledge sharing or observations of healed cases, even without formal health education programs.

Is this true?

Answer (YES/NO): NO